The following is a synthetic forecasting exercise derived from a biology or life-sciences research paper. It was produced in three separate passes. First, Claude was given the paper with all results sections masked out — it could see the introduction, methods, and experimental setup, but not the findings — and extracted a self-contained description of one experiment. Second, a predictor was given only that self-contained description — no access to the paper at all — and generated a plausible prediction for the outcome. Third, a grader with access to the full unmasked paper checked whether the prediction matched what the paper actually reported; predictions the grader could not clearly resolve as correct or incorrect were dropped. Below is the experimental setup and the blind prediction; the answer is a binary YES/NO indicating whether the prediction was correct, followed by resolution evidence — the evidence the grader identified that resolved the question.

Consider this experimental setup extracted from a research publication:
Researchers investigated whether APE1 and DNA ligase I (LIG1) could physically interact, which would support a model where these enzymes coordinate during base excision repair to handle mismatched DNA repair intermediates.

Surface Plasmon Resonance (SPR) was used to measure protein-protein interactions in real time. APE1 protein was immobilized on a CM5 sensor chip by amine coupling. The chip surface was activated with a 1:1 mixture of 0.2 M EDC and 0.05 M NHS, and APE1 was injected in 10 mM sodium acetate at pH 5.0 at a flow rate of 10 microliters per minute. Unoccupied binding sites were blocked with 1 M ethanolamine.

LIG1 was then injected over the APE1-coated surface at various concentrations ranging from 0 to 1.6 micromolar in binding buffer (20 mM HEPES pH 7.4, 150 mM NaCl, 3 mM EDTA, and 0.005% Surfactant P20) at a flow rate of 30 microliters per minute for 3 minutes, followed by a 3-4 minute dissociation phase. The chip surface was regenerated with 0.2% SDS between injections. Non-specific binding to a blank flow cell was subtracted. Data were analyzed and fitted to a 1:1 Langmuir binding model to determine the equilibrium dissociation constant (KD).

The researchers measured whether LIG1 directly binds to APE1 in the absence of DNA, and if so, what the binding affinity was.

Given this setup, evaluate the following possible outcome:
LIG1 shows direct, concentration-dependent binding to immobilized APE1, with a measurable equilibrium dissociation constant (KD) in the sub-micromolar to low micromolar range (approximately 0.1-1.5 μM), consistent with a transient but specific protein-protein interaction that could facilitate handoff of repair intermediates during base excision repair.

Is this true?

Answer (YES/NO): YES